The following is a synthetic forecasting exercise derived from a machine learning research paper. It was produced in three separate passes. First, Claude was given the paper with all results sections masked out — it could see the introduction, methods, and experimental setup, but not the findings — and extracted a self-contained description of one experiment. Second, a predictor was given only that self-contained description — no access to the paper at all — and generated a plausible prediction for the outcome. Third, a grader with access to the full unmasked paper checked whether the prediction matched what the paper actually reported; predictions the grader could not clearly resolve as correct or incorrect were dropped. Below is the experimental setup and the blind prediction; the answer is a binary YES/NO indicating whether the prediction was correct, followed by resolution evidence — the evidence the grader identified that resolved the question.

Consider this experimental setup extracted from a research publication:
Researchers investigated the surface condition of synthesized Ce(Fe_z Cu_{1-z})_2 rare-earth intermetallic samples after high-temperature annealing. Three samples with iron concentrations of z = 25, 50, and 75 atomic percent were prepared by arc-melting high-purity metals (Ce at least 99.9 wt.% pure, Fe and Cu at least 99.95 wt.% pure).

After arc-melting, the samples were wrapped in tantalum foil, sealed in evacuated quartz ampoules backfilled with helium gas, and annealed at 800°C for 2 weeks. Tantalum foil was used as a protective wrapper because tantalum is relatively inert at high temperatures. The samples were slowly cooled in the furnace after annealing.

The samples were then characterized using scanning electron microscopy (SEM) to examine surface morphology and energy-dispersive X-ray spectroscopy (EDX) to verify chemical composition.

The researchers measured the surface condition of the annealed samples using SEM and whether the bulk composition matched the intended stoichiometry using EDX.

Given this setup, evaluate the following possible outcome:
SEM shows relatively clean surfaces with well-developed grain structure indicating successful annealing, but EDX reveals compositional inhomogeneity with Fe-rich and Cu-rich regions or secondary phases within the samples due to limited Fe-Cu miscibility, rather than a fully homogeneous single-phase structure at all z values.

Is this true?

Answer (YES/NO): NO